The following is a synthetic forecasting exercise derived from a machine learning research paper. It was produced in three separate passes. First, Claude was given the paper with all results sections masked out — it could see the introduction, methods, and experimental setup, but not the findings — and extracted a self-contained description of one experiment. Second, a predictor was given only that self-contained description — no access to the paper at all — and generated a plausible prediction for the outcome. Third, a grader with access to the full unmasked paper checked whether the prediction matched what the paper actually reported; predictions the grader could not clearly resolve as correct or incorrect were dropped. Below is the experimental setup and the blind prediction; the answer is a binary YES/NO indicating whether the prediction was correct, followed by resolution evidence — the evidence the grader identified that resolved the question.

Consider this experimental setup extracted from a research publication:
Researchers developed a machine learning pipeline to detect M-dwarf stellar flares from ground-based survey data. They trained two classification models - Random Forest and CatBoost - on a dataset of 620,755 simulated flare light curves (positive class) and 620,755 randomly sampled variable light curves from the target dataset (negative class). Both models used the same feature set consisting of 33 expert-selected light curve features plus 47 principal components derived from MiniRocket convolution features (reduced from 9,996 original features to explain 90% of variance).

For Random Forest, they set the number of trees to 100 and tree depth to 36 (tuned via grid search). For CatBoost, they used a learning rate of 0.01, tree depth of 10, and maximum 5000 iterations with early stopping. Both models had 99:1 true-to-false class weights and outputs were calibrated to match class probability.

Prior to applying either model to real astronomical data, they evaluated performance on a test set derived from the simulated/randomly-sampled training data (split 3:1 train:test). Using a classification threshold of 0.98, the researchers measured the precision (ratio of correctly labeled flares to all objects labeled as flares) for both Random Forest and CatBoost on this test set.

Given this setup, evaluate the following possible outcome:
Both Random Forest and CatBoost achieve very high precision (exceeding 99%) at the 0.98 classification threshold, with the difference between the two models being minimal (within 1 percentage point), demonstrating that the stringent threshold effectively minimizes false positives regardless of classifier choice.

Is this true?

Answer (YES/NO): NO